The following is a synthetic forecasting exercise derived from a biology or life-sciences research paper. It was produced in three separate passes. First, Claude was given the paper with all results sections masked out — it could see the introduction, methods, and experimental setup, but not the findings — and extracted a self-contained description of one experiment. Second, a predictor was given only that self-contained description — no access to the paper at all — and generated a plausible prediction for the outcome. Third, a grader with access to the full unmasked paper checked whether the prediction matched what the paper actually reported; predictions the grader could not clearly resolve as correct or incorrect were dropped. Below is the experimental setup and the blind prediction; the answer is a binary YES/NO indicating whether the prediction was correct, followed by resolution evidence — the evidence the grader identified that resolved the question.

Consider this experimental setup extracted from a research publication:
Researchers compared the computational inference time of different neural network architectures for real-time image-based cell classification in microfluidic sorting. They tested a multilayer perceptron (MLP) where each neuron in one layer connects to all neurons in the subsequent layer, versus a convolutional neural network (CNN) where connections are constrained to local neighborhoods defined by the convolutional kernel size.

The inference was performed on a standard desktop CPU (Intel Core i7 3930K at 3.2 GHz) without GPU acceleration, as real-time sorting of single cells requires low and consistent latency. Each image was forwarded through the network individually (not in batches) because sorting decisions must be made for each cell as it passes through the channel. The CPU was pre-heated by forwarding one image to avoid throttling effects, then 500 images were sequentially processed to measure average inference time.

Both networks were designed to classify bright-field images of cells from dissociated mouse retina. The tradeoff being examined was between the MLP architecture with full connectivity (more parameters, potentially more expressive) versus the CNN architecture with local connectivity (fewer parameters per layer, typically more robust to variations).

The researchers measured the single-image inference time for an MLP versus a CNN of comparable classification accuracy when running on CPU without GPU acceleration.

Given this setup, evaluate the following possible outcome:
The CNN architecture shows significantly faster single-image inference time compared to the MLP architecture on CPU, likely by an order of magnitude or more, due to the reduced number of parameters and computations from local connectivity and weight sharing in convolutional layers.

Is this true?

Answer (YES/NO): NO